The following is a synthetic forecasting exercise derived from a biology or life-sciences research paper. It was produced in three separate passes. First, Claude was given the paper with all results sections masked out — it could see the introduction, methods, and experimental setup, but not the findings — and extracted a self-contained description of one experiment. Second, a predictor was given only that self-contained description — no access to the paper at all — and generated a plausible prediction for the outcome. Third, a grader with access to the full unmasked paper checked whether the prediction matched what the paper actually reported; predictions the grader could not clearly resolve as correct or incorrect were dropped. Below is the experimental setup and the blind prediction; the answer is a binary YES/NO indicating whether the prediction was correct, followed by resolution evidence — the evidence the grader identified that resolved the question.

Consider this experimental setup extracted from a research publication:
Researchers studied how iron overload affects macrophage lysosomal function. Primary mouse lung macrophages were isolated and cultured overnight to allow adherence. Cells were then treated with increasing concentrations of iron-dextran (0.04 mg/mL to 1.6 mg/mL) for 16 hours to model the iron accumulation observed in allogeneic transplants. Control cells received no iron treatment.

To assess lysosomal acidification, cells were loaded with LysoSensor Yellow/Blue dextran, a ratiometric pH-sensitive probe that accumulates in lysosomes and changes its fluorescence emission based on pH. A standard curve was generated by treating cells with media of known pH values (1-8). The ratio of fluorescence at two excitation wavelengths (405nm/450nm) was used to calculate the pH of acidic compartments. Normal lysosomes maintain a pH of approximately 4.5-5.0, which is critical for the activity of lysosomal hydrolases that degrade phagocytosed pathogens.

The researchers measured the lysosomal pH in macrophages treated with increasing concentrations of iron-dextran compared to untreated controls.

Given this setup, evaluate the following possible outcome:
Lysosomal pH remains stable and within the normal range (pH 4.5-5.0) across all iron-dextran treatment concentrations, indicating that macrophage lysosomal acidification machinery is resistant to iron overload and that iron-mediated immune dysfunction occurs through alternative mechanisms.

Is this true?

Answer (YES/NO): NO